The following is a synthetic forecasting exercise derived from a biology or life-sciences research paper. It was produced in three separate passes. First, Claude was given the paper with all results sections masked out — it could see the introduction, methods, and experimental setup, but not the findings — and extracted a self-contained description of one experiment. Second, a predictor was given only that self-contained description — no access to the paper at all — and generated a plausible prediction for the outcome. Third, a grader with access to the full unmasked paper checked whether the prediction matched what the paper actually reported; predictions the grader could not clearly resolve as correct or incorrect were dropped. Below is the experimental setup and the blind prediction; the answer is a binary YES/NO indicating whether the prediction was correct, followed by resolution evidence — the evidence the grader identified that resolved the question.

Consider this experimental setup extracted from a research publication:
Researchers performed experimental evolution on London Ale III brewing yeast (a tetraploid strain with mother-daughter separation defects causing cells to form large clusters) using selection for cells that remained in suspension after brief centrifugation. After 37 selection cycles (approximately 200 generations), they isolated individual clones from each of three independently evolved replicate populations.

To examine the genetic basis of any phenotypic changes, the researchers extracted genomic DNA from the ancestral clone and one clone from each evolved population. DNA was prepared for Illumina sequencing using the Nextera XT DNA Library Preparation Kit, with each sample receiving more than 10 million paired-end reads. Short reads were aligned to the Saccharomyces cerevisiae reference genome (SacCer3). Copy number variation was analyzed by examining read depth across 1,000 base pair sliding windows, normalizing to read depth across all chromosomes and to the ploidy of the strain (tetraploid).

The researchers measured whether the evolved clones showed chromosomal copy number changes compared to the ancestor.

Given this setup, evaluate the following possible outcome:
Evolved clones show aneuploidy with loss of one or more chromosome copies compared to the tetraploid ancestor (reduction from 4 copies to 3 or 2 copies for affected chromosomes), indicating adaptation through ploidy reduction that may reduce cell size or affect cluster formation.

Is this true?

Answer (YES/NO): NO